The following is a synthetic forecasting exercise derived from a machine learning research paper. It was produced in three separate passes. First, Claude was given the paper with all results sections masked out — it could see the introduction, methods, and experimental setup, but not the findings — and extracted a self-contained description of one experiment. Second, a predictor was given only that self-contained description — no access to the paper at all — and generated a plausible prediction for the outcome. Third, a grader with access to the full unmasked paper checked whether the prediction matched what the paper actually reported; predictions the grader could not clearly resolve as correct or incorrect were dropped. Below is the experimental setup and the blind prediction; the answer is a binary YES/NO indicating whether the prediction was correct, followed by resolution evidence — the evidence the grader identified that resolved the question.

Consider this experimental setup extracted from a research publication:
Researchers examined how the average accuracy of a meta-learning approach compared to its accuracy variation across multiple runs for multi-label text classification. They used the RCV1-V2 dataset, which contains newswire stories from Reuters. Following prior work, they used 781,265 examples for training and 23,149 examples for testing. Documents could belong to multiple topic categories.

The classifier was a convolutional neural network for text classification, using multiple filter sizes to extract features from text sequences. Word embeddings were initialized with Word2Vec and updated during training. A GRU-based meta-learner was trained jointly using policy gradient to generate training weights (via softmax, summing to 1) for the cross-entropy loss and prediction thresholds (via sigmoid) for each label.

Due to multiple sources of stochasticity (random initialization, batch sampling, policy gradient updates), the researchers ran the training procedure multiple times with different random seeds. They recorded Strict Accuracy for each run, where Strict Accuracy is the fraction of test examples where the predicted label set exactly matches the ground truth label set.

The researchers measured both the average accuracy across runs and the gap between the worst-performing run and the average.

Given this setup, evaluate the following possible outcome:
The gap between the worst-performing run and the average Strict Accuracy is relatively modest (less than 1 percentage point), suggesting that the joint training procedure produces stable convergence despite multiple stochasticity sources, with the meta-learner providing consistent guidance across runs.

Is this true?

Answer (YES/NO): YES